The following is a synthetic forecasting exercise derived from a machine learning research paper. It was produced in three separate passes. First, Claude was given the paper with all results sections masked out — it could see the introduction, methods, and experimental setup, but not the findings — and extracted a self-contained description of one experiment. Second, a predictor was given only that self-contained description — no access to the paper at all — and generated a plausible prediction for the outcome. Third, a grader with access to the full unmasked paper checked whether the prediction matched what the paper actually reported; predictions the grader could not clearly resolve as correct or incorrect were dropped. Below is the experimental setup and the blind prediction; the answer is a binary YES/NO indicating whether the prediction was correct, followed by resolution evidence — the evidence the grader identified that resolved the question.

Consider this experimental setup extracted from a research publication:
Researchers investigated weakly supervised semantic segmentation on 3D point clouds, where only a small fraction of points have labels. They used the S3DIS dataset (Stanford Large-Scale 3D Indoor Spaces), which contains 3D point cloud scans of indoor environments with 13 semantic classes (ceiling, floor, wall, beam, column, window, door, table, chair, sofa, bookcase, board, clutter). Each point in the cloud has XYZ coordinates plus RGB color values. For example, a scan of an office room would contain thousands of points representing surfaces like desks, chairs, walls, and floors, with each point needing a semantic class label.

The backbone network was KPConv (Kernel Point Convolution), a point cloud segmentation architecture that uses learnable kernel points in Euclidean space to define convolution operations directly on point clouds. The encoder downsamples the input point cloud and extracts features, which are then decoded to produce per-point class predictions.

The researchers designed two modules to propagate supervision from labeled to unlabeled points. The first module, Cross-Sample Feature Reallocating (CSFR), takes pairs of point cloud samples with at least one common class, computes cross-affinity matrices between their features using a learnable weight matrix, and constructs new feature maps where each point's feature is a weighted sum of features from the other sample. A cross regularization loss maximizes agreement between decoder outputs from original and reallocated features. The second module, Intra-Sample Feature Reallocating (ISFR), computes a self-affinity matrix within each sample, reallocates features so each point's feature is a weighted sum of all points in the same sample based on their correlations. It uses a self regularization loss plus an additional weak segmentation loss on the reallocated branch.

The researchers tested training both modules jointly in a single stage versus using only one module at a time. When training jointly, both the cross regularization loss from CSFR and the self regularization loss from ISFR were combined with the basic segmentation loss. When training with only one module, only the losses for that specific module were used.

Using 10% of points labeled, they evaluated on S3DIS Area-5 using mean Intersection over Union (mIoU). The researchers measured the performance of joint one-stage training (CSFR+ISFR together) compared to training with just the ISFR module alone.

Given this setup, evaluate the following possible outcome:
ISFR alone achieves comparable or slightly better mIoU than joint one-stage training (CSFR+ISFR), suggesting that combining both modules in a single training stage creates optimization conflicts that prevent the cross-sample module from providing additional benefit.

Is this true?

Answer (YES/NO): YES